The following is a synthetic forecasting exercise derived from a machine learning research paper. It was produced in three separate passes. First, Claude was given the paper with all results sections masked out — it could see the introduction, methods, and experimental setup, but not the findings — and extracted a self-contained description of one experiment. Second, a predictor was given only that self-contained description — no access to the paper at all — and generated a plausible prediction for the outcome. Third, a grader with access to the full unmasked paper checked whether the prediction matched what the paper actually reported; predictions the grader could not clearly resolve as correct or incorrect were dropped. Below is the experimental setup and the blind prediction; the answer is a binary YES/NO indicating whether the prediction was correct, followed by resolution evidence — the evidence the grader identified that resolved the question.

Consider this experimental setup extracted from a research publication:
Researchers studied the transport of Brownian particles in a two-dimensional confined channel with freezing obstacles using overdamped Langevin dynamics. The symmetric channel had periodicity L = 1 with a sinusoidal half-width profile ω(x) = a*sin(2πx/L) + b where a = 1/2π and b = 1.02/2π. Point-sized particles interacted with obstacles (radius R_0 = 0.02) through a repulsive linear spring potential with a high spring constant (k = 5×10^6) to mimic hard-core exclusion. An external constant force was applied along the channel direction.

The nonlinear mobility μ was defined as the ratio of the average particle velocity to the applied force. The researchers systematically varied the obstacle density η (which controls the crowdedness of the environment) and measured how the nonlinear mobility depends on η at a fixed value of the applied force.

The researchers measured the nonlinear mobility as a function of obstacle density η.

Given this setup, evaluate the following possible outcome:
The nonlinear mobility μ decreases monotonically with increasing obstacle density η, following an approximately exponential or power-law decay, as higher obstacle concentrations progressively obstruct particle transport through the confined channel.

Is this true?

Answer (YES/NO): NO